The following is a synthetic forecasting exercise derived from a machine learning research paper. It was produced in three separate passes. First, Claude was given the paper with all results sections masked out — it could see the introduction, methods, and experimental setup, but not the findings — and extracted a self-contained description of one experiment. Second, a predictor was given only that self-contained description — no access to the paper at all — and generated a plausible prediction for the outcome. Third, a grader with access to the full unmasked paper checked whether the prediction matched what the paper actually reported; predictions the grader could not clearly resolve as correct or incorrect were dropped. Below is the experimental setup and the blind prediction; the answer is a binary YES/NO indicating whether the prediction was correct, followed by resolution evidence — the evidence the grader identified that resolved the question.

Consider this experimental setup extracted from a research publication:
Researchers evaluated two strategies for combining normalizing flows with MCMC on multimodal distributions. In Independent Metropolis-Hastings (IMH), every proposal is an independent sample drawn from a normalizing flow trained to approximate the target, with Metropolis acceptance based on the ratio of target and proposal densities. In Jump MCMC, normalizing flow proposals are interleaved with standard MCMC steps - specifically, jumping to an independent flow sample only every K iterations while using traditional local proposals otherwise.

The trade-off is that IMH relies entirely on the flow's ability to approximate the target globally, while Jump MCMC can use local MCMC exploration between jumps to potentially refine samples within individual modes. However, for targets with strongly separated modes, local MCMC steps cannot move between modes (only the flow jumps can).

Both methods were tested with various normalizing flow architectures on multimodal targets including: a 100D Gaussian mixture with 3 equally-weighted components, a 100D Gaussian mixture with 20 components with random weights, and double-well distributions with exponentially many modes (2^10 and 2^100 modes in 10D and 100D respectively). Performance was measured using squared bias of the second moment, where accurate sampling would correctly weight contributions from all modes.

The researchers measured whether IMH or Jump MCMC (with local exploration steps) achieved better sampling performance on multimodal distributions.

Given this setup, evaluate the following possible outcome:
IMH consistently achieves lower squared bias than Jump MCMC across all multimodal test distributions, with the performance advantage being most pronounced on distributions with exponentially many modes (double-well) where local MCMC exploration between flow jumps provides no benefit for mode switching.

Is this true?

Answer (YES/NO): NO